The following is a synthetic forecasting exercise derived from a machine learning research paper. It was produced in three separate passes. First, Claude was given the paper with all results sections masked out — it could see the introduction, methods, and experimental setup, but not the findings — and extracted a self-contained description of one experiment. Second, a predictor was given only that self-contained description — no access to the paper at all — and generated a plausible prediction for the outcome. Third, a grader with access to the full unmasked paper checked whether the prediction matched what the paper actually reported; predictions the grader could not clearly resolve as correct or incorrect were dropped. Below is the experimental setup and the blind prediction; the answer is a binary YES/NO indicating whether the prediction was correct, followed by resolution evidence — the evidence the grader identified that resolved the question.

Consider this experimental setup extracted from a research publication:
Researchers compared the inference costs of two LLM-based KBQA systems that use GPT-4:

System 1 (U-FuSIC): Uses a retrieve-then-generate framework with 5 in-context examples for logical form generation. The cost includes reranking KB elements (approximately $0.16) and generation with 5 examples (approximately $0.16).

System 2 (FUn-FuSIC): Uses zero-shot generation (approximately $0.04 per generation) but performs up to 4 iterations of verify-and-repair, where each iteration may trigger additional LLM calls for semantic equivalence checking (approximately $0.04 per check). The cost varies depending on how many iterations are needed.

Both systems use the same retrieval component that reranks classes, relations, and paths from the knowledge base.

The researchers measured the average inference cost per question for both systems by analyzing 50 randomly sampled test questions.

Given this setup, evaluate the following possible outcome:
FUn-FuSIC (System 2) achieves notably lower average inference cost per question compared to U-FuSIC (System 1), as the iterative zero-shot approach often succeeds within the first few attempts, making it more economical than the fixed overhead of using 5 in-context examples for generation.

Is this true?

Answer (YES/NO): NO